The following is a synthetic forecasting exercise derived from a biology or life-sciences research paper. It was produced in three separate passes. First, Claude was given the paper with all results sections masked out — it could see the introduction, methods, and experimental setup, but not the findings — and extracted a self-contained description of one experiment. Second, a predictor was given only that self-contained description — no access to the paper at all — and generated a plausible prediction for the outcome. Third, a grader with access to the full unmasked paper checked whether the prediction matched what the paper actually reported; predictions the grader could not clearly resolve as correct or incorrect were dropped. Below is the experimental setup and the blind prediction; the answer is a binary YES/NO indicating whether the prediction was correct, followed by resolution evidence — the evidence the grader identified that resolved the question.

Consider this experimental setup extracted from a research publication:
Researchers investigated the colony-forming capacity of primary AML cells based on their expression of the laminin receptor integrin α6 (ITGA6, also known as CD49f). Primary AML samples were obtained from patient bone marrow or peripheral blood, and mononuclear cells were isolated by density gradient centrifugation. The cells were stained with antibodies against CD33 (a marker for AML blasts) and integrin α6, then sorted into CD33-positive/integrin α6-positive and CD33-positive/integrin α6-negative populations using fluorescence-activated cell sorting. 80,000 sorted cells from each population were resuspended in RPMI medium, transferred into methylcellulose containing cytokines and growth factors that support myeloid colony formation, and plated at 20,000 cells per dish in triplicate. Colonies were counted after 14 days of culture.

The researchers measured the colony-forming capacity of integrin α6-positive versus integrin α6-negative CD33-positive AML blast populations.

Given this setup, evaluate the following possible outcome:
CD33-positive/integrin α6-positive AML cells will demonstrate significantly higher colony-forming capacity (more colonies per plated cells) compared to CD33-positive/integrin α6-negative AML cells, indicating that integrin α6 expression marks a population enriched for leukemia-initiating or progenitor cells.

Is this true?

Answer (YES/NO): NO